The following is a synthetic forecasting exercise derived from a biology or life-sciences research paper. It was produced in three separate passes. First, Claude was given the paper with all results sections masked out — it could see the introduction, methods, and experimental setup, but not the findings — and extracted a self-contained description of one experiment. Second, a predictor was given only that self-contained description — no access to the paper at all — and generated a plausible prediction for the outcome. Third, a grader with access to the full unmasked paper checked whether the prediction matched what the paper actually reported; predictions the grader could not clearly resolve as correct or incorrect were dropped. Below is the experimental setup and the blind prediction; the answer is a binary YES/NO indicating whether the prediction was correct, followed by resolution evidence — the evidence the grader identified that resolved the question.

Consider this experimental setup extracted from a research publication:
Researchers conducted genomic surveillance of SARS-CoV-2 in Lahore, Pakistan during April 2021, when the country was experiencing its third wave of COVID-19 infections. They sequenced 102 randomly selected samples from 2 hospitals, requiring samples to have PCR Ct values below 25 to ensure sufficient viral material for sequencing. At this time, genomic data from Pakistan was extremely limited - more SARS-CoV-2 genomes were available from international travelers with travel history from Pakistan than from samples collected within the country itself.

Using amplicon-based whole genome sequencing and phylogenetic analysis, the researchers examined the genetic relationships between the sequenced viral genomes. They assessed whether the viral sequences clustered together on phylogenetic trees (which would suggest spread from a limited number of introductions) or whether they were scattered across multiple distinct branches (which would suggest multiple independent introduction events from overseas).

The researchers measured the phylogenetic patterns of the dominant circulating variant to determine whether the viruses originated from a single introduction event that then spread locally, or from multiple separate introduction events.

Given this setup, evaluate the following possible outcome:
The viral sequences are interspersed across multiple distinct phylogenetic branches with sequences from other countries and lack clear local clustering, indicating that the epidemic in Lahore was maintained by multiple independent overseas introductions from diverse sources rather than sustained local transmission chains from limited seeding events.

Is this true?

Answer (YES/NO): YES